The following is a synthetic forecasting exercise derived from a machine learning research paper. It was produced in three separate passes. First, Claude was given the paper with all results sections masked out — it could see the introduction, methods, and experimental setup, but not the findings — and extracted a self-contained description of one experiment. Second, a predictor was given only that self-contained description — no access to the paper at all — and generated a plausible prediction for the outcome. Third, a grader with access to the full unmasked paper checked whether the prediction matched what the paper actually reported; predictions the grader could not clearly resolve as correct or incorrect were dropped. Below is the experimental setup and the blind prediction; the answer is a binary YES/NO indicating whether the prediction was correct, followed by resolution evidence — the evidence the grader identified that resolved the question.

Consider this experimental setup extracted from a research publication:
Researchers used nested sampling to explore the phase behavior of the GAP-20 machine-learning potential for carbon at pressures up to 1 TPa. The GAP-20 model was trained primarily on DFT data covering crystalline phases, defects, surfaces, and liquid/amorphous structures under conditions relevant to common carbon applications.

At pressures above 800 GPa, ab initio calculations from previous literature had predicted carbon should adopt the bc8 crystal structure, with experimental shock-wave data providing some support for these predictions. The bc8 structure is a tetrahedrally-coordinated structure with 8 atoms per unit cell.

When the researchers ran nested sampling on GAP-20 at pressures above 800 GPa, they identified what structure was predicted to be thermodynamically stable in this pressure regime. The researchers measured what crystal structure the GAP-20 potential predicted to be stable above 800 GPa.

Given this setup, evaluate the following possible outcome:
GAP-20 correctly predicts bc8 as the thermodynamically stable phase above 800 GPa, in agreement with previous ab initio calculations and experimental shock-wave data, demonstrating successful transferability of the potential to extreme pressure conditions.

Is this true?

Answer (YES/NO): NO